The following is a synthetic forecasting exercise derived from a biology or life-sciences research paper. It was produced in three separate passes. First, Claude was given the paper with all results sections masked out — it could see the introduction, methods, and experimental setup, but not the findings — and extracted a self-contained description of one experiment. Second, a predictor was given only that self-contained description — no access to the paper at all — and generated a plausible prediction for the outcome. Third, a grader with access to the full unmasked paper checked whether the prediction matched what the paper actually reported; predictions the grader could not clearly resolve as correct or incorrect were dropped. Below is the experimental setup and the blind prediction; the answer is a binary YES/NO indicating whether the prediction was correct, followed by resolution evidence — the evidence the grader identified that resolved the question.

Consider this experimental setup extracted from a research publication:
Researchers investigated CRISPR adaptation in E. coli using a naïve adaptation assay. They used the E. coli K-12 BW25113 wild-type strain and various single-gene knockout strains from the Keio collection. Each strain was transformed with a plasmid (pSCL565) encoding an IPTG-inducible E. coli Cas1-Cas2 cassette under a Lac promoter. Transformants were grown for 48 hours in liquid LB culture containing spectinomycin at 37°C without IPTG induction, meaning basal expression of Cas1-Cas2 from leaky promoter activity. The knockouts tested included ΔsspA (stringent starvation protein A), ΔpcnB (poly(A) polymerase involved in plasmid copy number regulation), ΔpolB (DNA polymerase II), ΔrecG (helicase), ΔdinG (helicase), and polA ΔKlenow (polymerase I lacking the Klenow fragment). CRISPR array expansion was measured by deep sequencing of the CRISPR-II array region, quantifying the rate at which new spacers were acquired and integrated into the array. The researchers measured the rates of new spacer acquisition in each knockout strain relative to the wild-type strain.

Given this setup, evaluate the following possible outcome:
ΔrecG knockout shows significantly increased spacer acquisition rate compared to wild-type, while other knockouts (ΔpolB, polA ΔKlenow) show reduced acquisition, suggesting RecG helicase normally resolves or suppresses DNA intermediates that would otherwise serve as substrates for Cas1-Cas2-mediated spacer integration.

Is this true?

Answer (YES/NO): NO